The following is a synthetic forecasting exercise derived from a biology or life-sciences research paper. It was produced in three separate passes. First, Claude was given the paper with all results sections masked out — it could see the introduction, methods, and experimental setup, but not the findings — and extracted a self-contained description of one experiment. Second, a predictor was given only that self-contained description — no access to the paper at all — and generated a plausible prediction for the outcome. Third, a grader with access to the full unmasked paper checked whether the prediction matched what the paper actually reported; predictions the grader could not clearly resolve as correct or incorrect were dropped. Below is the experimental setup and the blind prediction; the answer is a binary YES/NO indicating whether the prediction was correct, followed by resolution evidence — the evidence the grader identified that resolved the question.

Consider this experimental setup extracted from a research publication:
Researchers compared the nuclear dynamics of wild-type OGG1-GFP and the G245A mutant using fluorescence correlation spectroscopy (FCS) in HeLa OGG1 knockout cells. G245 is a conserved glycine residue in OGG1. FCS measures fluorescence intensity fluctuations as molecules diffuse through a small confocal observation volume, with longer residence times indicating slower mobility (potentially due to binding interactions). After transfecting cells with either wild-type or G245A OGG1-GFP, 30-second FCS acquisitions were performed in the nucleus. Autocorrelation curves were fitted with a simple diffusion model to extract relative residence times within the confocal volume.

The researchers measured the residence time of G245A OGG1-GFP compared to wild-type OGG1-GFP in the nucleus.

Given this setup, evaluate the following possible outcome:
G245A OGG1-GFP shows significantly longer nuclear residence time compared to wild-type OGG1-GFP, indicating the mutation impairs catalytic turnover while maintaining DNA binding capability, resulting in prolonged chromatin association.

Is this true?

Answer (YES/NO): NO